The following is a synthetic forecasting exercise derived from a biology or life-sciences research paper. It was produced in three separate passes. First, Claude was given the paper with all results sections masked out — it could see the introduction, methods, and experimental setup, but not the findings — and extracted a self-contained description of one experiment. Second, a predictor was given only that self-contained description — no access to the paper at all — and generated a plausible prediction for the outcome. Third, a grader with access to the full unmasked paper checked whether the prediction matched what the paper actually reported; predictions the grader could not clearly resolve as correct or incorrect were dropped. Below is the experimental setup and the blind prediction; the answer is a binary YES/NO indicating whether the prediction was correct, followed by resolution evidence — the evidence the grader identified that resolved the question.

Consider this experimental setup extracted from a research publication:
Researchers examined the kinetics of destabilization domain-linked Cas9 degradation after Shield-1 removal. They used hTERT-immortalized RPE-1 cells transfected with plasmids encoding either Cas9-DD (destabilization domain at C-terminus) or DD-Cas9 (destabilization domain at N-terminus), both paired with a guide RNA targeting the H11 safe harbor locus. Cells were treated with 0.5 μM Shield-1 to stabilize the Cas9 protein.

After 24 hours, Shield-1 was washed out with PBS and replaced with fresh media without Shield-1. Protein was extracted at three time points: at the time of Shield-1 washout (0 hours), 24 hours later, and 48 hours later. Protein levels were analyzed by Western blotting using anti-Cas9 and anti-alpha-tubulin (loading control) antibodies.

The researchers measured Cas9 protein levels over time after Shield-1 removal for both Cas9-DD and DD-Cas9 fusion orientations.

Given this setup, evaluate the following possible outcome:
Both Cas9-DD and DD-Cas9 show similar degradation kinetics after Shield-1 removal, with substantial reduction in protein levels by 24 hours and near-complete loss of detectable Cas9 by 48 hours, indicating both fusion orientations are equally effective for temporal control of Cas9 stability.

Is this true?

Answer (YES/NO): NO